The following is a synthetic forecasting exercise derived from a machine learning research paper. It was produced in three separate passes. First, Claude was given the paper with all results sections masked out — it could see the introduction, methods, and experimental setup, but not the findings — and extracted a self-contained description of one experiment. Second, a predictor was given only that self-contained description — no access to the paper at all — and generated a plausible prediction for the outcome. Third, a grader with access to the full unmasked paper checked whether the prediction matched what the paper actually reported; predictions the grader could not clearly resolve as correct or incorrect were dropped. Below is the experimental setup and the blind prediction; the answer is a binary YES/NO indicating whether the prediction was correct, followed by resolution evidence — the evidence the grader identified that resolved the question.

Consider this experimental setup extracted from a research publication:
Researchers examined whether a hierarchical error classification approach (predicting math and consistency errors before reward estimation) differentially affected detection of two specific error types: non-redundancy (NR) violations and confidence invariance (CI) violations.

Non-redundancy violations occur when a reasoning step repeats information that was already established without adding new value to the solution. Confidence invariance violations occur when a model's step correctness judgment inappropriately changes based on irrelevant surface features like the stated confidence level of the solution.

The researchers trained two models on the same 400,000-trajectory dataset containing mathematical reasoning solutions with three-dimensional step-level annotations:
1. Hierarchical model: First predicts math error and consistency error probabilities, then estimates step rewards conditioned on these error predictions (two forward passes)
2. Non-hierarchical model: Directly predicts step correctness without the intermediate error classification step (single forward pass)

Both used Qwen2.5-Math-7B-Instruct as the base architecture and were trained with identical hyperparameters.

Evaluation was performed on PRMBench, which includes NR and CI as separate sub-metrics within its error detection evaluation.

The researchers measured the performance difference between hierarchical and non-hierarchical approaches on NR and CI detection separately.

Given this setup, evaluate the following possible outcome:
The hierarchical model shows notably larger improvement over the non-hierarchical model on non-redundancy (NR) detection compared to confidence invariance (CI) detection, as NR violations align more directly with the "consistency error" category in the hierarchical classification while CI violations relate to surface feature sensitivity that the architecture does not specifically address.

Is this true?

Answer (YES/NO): NO